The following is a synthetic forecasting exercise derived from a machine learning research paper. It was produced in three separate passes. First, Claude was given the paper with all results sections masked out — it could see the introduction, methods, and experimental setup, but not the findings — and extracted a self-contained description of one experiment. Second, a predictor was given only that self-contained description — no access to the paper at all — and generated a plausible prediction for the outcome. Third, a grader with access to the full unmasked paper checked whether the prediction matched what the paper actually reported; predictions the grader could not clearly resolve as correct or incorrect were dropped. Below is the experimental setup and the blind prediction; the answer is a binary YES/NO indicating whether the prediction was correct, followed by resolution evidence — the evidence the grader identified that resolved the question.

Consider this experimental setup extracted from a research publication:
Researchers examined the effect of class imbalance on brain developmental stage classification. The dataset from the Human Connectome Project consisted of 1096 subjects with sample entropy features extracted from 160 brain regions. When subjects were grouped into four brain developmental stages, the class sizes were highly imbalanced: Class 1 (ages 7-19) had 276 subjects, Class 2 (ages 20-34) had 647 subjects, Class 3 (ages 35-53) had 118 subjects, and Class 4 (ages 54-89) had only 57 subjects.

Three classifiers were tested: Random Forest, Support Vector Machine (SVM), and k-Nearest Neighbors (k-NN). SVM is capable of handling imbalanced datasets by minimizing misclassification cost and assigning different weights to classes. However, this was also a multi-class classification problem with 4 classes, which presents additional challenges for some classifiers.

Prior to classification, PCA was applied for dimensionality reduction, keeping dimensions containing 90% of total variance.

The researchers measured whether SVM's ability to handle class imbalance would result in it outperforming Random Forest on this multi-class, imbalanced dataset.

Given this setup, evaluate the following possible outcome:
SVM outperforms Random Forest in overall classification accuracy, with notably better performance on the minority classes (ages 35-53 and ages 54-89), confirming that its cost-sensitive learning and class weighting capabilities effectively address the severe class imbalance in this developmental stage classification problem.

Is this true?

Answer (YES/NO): NO